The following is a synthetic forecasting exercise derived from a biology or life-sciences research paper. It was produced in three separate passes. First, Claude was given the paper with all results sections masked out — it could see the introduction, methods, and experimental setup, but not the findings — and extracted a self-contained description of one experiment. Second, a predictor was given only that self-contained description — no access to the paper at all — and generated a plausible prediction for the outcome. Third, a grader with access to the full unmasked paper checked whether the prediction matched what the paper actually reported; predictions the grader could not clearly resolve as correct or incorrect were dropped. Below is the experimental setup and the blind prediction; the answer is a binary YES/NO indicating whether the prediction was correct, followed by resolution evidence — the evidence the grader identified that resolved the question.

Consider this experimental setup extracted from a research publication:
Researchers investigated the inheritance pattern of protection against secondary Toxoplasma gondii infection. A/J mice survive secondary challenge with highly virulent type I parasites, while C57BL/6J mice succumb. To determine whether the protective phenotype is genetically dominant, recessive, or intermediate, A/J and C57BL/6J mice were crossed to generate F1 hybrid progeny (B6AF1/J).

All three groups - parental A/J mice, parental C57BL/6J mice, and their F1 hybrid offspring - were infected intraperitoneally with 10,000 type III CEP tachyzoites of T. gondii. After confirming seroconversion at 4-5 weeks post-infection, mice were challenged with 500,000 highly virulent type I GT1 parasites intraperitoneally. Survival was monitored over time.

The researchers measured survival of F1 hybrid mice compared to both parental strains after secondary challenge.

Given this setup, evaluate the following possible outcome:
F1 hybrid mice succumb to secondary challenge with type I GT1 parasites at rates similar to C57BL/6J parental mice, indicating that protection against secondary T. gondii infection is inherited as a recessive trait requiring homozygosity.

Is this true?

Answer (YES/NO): NO